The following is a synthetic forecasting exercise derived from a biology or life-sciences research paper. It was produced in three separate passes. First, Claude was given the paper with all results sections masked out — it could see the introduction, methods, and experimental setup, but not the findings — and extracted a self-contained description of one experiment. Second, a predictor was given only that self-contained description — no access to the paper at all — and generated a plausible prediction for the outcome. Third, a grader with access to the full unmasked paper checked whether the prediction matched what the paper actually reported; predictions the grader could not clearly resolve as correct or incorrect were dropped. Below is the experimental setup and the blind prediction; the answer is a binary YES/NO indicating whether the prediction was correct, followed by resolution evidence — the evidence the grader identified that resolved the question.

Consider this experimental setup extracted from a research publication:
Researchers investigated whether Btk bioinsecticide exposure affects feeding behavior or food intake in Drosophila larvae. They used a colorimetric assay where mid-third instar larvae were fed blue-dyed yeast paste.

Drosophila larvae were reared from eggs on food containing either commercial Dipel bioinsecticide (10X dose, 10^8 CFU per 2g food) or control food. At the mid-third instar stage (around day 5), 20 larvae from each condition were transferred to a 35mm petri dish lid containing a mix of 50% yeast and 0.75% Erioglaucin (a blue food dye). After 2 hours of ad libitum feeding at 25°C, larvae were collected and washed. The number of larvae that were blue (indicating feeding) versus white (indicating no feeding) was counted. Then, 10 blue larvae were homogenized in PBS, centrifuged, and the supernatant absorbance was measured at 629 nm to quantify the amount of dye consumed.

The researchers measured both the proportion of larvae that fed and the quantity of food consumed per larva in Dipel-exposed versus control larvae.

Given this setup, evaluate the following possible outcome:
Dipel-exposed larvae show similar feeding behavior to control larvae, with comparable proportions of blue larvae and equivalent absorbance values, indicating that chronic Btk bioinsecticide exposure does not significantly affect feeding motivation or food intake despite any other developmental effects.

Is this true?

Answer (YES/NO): YES